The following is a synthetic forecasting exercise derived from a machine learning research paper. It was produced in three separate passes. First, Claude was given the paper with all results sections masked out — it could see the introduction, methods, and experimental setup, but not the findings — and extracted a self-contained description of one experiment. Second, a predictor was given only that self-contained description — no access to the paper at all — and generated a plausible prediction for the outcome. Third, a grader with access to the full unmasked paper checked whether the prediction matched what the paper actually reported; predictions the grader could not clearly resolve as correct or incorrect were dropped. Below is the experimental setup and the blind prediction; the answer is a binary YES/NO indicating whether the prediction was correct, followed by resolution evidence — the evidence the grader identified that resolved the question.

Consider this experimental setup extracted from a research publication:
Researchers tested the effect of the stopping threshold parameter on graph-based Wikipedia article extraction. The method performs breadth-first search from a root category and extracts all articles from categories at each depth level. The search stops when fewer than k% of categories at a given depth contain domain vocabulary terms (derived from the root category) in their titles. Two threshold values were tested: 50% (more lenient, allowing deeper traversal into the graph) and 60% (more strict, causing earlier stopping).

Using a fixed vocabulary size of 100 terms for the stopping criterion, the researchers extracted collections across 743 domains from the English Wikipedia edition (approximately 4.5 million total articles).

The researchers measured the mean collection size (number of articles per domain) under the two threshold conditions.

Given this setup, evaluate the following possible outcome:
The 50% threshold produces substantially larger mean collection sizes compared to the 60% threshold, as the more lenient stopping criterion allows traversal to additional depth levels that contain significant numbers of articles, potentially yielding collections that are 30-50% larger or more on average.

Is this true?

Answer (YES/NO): YES